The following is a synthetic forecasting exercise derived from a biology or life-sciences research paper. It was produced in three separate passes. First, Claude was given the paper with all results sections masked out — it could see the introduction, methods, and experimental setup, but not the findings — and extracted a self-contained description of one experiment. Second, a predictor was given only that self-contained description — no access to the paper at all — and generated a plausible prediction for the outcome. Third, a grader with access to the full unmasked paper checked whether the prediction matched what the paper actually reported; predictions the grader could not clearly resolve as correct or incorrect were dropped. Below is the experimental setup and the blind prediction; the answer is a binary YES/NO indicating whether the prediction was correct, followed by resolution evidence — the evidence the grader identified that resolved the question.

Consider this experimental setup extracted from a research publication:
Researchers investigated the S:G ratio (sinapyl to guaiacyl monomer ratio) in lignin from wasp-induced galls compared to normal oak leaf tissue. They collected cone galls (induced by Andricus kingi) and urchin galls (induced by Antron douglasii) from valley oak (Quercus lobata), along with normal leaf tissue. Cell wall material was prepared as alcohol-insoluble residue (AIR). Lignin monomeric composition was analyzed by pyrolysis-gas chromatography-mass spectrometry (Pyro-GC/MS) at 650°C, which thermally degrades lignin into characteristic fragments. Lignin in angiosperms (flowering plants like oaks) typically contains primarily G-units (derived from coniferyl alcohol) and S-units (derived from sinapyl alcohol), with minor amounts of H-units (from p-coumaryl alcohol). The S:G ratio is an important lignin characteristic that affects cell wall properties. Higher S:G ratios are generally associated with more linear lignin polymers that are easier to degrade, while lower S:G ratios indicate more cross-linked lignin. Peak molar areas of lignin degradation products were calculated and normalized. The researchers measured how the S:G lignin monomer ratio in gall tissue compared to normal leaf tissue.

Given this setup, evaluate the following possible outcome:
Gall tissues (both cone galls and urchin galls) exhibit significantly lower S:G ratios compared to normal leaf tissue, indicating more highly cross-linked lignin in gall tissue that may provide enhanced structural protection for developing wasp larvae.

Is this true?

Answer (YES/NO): NO